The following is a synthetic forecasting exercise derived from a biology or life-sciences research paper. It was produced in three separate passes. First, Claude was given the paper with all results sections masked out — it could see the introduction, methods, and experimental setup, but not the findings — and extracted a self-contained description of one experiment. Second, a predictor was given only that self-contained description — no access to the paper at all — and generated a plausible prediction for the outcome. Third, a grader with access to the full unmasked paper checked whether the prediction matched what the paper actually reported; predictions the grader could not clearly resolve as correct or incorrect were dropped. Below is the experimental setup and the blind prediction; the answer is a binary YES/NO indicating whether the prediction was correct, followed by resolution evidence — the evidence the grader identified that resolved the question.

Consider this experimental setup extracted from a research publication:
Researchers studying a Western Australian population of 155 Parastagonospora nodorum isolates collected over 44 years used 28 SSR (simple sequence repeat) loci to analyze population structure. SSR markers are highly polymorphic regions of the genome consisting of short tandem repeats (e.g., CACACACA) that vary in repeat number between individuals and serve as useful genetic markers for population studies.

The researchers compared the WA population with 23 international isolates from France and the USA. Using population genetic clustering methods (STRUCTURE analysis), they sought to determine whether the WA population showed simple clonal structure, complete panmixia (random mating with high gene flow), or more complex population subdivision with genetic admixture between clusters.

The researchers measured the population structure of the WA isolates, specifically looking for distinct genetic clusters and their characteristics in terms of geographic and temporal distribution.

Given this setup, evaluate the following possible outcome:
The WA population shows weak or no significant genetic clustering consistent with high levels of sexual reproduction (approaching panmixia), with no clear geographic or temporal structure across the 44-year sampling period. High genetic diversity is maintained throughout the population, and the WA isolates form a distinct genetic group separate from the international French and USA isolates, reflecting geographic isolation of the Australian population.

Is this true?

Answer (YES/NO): NO